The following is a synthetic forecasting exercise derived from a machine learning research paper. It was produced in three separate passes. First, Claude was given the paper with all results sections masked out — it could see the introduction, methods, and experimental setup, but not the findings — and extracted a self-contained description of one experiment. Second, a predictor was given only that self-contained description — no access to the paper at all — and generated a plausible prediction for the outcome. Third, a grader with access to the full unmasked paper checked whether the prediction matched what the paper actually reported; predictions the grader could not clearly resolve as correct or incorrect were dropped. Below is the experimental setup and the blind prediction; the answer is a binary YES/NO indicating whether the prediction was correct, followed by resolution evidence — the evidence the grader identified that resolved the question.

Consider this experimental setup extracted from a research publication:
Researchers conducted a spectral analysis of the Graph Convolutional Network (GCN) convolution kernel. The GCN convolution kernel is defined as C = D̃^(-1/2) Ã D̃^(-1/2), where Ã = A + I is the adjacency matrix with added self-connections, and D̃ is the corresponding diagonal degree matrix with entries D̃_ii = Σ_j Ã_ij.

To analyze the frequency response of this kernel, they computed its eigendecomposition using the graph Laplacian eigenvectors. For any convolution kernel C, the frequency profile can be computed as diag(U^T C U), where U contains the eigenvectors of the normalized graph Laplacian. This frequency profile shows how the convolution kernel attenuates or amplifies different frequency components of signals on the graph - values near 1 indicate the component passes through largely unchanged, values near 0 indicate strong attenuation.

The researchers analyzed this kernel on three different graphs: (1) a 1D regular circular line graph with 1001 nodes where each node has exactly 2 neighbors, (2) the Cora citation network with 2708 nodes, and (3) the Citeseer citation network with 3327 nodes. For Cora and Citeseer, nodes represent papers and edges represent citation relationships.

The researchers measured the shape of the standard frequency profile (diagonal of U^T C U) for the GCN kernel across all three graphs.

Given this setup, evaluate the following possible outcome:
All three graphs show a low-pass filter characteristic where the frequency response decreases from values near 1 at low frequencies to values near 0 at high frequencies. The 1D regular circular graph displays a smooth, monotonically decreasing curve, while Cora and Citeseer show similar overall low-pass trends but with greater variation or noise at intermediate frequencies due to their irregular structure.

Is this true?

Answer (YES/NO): NO